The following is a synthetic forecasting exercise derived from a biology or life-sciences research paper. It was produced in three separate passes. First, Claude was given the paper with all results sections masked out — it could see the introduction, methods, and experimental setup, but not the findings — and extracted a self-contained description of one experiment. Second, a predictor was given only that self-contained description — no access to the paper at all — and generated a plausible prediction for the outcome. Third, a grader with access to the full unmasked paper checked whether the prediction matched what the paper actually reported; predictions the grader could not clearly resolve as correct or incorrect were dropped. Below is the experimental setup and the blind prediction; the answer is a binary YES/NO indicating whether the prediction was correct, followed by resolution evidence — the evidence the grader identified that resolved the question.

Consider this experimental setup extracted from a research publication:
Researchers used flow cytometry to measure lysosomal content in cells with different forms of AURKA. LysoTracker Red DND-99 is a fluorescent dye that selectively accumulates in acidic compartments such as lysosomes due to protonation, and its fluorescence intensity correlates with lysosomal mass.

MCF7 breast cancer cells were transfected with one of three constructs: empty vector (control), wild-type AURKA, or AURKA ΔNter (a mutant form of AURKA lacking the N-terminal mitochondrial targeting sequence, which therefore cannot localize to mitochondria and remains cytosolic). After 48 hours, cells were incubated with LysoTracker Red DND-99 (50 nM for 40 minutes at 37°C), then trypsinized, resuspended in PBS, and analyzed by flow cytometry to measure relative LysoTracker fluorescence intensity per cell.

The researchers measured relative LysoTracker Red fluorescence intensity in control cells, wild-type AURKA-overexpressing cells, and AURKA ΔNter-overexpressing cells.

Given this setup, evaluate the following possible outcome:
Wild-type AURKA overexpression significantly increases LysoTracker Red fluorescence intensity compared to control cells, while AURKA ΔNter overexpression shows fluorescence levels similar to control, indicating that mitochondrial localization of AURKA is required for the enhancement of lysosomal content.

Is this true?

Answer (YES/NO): YES